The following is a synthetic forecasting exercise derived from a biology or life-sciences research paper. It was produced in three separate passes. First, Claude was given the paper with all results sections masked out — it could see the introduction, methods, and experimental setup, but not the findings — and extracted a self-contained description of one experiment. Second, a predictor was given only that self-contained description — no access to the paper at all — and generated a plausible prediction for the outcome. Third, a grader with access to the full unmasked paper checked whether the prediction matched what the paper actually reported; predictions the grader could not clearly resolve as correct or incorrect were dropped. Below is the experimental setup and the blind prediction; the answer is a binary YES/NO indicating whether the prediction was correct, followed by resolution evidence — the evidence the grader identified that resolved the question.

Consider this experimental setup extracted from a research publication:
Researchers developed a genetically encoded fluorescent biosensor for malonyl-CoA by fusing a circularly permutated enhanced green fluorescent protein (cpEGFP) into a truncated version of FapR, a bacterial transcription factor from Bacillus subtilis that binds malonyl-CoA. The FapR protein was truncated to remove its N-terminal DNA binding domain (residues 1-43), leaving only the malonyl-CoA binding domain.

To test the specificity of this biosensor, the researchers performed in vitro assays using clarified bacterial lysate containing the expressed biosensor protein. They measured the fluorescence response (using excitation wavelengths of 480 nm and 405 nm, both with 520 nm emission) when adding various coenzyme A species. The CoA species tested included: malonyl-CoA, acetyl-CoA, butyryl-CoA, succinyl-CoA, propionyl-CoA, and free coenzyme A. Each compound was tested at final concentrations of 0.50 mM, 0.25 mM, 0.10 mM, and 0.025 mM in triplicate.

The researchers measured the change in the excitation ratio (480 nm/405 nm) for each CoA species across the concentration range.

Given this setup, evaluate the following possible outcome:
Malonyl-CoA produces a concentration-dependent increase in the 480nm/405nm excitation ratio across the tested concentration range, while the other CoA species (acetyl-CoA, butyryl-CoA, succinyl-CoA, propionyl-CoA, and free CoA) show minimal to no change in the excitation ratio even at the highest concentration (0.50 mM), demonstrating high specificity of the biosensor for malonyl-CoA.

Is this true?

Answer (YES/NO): YES